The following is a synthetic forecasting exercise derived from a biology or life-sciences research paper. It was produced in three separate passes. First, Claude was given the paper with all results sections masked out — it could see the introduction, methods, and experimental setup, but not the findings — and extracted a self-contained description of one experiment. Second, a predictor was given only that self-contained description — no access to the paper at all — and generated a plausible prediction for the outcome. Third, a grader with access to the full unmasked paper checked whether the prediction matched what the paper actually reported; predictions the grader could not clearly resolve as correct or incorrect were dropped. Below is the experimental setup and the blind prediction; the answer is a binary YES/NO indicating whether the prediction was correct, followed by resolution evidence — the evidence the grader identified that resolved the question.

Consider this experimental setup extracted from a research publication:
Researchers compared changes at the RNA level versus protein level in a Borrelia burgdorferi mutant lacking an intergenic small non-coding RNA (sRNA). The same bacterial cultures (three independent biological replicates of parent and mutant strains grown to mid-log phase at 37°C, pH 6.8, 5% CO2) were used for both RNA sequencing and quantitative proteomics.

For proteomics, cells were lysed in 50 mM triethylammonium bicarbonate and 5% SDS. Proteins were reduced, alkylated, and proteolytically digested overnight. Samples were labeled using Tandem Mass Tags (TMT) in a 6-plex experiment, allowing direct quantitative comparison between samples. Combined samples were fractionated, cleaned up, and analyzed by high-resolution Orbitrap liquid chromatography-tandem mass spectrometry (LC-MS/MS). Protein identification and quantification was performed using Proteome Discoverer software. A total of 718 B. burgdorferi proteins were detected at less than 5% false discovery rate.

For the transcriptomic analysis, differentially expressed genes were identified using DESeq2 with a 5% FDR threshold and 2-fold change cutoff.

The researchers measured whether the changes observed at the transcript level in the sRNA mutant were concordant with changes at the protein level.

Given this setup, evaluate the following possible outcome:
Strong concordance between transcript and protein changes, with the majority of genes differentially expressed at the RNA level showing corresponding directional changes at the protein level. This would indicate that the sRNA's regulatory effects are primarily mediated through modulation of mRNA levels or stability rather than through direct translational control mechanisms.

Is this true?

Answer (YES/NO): NO